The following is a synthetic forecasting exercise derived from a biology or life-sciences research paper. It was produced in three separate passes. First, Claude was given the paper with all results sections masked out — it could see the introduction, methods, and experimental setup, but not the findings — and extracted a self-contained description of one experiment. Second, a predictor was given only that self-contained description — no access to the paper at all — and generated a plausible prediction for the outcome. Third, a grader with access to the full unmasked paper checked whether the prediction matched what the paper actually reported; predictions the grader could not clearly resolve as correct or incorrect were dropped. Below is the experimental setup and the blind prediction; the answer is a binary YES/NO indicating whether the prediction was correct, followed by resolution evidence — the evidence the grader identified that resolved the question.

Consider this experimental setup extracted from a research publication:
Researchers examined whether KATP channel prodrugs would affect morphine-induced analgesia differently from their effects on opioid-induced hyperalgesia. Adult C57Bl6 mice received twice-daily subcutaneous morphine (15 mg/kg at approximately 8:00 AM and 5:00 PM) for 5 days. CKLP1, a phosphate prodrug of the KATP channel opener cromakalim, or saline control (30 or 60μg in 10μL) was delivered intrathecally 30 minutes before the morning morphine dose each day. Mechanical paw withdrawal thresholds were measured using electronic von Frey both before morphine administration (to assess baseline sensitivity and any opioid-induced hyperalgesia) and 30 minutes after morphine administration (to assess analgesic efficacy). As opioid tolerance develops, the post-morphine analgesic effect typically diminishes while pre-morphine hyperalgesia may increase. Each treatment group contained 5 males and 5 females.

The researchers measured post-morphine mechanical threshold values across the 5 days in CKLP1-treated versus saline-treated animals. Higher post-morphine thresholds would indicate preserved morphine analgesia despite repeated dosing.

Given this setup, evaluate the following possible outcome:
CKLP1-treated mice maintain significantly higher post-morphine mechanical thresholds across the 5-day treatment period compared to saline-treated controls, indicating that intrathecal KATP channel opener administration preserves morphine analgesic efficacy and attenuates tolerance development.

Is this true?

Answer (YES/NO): NO